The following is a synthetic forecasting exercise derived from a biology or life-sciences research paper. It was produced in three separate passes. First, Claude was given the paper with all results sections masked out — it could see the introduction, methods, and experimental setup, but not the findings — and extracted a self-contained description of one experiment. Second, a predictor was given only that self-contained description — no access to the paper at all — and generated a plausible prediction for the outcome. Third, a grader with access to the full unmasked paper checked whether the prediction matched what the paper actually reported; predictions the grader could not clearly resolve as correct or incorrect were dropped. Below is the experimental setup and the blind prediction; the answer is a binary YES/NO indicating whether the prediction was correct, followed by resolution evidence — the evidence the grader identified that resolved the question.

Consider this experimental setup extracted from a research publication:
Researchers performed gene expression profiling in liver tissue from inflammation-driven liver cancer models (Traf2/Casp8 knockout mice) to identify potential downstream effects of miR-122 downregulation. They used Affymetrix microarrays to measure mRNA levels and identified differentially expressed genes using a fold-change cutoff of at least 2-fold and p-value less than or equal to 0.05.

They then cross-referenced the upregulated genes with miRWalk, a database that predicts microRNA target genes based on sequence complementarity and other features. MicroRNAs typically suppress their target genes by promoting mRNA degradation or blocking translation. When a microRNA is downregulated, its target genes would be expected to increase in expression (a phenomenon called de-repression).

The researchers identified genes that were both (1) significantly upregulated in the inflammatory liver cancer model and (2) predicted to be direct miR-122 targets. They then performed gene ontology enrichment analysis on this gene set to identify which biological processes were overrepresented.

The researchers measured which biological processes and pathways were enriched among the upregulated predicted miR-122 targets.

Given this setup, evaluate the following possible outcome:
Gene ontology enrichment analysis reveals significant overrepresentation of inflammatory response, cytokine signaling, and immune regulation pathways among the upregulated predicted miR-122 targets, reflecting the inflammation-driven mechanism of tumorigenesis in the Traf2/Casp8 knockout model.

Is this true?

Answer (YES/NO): NO